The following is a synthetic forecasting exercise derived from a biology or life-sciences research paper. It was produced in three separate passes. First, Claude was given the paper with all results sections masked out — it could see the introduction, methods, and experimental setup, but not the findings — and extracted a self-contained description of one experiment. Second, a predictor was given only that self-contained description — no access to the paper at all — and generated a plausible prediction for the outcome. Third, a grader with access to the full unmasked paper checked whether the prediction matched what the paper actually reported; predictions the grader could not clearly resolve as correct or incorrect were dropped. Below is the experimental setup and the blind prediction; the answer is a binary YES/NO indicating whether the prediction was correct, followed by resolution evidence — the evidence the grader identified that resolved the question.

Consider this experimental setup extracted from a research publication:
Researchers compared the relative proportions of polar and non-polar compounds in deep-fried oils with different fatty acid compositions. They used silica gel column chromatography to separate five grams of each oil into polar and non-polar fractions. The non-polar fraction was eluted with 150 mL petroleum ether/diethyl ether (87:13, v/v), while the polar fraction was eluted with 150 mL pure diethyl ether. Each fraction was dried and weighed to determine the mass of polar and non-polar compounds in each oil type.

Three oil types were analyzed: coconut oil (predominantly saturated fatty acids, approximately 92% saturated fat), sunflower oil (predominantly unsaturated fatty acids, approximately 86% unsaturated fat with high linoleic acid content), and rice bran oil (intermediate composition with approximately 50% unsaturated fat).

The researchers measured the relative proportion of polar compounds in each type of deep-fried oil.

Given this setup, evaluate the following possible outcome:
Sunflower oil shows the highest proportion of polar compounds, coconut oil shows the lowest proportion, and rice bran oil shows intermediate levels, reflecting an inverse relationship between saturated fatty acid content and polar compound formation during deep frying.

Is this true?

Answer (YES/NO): NO